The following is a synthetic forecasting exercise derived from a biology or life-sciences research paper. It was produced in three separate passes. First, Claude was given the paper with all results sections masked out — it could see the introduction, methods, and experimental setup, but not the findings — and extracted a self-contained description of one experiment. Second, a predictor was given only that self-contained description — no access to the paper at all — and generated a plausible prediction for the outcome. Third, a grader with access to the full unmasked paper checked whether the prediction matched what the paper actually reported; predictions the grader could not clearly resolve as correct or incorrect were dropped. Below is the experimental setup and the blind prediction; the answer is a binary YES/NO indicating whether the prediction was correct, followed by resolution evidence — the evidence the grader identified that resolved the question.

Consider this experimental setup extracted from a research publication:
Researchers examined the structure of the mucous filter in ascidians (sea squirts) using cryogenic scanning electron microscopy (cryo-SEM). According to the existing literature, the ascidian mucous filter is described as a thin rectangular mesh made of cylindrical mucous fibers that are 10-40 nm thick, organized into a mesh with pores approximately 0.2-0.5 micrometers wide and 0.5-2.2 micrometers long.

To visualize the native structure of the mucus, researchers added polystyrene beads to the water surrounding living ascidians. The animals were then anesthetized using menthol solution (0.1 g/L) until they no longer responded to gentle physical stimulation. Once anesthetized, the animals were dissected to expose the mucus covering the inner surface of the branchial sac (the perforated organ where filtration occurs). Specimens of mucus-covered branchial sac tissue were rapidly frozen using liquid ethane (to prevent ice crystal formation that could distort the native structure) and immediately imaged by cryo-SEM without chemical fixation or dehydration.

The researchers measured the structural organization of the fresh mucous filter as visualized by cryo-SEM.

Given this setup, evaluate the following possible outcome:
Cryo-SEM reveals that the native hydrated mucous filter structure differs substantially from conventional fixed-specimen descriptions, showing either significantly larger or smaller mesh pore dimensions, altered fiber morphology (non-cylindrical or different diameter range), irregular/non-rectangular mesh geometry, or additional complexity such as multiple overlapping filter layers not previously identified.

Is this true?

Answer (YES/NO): YES